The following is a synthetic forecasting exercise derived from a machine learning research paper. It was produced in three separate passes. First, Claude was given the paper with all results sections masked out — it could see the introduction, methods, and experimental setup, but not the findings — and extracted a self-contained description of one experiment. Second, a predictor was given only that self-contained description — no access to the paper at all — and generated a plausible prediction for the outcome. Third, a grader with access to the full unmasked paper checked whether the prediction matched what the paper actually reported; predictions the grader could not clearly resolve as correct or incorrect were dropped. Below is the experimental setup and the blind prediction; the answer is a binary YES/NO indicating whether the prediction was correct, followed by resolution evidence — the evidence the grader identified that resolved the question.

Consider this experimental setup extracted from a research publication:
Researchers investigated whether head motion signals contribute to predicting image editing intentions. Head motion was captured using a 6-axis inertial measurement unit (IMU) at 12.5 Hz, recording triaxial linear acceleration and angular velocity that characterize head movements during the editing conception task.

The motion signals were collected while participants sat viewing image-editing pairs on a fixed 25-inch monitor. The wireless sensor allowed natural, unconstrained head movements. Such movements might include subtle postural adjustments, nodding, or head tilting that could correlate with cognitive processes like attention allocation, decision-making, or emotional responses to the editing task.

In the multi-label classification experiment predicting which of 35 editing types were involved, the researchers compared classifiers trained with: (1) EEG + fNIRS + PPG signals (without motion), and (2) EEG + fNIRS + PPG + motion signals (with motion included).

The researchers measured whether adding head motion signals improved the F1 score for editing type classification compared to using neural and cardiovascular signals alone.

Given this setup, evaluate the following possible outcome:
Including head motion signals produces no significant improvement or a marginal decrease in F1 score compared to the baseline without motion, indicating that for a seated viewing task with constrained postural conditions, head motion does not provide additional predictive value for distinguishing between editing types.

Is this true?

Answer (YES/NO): YES